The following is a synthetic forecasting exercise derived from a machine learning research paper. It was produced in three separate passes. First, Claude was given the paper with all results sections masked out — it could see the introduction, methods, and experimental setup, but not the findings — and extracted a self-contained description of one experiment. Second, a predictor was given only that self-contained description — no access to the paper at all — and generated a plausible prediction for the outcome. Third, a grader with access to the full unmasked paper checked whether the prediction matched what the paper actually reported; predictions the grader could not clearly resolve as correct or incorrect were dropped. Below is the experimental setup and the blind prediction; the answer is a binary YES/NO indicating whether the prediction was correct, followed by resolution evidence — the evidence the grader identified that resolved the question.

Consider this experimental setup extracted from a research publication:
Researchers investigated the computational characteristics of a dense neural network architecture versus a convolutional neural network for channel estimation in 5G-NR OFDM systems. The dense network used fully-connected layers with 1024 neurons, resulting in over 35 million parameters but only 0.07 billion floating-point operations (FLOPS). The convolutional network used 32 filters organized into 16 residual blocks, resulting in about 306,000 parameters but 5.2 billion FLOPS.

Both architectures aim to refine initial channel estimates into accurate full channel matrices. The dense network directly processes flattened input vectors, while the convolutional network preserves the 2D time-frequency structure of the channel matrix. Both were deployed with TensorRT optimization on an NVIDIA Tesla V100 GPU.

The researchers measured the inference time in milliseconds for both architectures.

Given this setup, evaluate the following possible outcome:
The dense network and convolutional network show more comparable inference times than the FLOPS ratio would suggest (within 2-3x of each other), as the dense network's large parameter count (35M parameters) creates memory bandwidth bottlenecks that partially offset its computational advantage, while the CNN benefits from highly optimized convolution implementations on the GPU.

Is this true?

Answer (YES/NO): YES